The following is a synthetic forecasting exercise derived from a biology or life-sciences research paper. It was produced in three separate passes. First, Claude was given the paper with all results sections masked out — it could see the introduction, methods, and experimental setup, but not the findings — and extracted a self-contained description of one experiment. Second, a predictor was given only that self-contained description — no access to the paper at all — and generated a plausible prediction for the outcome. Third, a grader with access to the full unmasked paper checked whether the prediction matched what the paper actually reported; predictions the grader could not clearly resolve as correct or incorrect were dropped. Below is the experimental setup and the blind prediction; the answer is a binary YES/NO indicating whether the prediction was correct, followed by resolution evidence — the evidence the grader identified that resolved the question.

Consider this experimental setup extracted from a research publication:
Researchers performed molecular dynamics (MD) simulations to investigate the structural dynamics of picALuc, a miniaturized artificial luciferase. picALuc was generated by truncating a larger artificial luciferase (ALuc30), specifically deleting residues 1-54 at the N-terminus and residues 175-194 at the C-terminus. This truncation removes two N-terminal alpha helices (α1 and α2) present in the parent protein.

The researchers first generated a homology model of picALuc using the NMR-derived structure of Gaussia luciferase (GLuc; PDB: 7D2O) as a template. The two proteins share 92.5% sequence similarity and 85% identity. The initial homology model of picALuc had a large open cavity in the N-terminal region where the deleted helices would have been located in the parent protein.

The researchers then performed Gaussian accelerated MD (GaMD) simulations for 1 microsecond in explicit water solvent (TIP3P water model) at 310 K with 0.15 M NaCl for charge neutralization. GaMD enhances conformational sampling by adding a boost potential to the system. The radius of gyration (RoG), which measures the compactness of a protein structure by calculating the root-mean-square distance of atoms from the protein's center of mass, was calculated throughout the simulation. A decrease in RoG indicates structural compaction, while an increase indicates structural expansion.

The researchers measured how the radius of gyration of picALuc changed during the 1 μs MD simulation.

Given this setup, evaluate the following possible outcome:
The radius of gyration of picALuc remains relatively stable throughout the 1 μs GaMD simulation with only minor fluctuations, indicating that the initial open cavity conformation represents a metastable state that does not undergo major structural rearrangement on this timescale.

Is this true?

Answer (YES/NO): NO